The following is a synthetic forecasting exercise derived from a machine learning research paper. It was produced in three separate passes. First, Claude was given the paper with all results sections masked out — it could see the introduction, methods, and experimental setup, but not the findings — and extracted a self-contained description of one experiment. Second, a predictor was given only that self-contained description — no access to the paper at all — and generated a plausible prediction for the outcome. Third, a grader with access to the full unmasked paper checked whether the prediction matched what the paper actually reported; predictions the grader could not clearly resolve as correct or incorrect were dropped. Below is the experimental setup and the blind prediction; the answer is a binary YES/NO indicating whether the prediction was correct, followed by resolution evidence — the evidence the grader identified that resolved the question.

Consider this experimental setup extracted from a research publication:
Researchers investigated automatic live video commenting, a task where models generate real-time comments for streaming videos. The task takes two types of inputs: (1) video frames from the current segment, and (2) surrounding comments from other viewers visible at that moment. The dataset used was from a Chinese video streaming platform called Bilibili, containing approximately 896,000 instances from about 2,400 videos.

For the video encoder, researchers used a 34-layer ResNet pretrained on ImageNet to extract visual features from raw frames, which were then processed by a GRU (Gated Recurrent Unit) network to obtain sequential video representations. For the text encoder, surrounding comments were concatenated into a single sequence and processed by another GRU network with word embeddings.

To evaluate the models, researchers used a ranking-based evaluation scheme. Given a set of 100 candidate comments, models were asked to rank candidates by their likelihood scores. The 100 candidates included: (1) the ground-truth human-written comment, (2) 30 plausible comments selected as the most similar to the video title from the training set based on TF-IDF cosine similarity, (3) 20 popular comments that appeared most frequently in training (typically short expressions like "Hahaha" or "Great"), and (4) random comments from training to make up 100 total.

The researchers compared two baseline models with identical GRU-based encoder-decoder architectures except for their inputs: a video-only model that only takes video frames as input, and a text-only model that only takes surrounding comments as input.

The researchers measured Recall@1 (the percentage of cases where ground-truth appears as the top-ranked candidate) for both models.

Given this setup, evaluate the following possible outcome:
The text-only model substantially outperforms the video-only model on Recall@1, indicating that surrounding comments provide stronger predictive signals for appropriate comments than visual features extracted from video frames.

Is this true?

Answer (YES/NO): YES